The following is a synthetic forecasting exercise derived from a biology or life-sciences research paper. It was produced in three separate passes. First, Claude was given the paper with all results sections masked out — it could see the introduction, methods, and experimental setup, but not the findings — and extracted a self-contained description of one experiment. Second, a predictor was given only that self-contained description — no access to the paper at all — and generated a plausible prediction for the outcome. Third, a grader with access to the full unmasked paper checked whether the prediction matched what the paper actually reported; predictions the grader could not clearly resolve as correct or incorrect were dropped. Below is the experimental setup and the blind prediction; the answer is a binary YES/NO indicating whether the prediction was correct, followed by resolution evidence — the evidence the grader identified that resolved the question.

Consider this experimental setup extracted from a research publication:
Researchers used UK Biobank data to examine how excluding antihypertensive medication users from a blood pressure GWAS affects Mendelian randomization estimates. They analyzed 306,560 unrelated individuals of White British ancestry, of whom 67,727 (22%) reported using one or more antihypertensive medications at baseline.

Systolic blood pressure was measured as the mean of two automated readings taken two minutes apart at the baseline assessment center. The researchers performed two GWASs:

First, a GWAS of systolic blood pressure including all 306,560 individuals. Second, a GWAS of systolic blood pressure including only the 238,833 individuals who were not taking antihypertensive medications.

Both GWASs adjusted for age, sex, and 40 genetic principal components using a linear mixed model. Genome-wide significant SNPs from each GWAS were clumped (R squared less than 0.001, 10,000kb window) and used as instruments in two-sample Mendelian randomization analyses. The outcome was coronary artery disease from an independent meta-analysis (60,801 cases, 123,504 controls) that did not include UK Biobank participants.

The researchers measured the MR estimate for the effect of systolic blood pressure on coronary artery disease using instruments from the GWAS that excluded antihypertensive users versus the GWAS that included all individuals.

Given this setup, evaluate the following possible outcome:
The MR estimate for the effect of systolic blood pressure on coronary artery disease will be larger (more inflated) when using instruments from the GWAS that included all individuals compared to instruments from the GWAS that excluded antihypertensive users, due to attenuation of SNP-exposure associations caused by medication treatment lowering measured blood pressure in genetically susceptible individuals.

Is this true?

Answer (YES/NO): NO